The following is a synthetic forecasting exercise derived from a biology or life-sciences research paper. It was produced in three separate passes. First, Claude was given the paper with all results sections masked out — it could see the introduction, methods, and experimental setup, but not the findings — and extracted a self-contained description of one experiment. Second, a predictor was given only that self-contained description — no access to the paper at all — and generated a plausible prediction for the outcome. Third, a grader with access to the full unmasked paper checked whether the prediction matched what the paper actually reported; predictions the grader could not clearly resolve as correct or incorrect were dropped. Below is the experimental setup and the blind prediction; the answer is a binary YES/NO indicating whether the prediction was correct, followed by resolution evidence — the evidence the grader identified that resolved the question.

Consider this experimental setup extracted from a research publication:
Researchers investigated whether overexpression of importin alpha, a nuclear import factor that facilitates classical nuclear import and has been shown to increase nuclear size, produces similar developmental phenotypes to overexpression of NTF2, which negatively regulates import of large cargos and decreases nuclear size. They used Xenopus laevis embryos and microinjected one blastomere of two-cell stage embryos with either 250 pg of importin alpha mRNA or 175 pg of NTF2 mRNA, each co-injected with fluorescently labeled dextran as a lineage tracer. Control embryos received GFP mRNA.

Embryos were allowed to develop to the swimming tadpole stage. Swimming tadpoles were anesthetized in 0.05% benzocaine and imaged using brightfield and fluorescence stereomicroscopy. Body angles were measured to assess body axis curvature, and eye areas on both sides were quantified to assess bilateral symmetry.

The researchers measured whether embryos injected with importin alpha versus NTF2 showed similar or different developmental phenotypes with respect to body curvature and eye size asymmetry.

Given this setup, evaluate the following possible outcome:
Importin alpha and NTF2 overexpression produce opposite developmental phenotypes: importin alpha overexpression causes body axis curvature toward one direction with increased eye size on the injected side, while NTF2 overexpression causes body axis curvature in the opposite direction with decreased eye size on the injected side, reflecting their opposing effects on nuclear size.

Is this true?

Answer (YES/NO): NO